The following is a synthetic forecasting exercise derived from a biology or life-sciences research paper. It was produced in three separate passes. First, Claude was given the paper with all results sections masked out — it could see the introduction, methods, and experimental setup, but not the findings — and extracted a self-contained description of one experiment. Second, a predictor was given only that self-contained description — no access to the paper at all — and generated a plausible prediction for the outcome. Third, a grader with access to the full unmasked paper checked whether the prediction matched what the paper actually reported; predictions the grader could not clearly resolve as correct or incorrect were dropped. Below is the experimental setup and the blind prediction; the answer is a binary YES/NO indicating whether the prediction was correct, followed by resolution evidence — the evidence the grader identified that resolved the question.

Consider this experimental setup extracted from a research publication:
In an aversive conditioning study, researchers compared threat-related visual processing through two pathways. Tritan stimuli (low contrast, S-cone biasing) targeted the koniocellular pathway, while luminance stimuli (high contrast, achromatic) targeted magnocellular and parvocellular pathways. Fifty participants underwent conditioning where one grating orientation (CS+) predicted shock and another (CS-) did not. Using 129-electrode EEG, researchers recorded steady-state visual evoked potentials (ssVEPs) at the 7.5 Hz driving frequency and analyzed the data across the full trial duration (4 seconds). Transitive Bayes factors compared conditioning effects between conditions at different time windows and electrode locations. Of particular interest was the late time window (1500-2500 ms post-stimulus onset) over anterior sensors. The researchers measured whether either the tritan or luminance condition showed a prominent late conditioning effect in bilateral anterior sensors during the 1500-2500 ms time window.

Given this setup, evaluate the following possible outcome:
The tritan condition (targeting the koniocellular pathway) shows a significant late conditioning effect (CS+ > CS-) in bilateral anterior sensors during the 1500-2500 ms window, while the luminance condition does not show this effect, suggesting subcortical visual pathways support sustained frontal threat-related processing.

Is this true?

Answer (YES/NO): NO